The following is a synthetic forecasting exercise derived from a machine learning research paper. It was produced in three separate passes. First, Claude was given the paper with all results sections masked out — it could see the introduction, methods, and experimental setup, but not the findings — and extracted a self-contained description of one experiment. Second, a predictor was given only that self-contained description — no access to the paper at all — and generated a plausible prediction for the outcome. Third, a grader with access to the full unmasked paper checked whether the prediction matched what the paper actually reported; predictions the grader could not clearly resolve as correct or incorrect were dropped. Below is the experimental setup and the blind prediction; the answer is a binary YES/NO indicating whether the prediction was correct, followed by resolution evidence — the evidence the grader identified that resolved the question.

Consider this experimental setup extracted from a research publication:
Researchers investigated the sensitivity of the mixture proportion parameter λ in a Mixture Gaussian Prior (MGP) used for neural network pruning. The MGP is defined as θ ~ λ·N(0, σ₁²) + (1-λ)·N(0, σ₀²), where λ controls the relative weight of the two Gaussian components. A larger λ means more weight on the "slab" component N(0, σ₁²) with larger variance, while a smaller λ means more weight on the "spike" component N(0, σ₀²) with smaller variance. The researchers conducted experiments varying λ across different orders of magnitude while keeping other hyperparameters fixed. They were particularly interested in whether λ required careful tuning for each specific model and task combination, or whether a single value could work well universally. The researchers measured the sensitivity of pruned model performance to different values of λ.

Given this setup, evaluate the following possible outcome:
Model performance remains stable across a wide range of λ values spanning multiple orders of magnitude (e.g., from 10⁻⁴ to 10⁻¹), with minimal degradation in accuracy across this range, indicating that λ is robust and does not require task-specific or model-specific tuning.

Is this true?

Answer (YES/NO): YES